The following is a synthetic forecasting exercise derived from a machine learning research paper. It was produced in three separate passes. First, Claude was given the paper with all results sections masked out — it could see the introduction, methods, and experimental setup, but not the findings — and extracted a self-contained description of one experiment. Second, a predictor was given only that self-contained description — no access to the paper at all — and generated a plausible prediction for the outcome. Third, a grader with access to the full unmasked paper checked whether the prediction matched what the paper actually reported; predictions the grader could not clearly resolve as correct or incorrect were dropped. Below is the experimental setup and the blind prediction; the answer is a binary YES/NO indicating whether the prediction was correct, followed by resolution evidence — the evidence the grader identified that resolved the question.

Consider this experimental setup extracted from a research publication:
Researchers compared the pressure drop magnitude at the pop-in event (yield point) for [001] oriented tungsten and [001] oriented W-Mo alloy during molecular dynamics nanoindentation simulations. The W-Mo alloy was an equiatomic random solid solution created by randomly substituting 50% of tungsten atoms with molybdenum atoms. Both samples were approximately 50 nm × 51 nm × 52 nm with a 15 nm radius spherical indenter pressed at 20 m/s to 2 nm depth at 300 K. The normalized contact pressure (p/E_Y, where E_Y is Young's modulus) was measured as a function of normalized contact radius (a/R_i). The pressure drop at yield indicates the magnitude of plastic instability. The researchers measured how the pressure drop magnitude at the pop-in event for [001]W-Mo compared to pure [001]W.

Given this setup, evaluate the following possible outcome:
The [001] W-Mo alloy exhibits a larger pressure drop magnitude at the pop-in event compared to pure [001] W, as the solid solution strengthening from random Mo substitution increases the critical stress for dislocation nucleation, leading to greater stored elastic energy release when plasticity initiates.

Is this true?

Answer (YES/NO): YES